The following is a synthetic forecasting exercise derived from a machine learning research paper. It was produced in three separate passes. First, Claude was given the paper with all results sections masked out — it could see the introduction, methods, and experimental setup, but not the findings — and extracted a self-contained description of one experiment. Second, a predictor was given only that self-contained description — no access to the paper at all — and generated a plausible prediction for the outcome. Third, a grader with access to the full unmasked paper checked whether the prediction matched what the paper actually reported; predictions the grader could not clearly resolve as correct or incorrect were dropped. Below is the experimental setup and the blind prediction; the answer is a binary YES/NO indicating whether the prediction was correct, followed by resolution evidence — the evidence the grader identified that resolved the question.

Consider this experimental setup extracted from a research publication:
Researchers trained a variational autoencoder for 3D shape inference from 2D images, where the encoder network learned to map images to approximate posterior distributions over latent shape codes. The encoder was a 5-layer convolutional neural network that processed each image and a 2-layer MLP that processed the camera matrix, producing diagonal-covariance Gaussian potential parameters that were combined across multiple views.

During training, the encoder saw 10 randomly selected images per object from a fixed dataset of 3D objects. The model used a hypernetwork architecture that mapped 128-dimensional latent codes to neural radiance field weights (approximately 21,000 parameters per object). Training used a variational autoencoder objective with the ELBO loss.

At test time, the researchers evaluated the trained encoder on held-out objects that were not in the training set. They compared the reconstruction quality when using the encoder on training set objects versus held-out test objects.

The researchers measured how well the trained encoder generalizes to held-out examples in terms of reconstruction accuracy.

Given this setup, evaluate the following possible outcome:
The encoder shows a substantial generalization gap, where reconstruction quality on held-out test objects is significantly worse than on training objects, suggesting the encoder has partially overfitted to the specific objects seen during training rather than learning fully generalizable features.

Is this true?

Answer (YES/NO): YES